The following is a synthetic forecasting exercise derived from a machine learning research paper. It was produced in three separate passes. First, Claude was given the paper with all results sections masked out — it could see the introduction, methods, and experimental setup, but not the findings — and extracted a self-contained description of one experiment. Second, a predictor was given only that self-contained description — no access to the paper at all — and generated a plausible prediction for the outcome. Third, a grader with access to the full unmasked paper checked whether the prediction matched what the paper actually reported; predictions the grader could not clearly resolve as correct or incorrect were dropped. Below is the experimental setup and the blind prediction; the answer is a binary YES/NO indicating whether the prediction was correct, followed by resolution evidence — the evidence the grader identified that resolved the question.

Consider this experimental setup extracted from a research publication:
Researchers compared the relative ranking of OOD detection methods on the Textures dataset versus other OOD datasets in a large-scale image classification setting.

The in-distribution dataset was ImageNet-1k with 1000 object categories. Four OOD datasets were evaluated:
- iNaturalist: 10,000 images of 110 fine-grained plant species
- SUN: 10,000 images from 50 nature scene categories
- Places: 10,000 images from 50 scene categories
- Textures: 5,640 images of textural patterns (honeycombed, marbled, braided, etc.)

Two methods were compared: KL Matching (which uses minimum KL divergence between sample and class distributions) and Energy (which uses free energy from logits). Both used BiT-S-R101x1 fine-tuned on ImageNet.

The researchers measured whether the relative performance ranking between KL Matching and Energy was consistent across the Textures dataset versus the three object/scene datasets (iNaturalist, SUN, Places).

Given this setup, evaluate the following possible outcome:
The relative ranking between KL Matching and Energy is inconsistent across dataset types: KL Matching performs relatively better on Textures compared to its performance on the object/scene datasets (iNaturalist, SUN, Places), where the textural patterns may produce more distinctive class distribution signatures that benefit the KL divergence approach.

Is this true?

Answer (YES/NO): YES